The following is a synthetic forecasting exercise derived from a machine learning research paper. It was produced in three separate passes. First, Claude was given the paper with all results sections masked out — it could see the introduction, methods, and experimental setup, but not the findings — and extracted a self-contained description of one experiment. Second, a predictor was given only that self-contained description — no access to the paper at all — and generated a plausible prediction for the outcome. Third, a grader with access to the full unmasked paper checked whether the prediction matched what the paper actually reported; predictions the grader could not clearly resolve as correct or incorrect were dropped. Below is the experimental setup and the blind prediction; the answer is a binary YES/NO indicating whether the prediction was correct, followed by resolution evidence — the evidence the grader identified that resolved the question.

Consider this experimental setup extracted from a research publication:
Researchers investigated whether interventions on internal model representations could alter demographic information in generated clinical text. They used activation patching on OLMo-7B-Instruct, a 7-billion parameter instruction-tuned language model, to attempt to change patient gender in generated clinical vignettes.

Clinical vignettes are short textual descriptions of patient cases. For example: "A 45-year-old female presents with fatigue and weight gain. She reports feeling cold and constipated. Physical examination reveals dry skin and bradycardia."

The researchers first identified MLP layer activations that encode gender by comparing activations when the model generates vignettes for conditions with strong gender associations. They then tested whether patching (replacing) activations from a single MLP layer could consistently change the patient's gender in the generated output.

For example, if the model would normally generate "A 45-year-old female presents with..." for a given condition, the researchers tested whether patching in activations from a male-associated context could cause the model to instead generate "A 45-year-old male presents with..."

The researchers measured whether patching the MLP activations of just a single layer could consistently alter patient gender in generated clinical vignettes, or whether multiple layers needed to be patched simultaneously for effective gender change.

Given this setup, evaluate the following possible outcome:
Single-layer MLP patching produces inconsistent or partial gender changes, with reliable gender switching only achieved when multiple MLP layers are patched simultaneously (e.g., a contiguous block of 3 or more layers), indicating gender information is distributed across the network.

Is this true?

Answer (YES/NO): NO